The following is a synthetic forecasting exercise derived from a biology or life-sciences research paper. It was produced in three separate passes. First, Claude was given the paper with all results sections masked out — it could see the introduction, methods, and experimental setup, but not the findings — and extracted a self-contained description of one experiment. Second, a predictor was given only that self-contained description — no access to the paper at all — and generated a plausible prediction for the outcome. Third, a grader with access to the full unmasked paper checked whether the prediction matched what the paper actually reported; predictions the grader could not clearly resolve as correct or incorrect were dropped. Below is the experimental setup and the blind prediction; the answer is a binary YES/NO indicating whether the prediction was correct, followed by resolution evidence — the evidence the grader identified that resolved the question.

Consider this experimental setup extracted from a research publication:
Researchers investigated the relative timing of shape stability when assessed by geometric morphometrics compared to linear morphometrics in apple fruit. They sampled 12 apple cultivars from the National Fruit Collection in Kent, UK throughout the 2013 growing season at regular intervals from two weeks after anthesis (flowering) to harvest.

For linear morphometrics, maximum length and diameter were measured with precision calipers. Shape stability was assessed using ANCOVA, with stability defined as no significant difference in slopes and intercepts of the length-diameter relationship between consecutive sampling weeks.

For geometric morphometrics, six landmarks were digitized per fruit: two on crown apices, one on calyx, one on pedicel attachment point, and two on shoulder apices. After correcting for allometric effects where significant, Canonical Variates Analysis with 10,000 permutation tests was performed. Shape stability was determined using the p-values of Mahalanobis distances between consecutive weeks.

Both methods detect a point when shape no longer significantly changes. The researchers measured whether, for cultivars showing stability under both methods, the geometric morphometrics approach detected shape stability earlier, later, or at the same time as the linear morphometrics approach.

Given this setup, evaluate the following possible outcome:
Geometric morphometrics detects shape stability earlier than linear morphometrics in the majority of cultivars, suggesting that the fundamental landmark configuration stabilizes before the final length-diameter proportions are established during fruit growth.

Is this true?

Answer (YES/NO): NO